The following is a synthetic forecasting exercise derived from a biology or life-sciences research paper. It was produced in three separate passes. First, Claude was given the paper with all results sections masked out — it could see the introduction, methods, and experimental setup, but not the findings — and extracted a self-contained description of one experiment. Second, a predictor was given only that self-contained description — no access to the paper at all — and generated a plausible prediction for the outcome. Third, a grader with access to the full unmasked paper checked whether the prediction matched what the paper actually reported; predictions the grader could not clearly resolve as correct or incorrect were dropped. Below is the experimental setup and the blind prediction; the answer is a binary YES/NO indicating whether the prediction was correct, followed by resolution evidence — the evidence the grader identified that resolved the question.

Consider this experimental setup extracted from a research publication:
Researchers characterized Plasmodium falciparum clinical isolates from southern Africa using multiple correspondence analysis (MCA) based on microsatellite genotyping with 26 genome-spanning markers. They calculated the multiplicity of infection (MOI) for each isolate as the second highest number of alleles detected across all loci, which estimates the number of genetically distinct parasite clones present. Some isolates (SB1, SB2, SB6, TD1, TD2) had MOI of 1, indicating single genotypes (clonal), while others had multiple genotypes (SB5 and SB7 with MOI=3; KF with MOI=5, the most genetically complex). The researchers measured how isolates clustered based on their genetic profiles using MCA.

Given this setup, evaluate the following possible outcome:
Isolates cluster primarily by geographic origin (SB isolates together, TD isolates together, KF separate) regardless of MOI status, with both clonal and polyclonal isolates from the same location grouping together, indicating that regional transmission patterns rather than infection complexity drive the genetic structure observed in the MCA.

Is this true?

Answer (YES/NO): NO